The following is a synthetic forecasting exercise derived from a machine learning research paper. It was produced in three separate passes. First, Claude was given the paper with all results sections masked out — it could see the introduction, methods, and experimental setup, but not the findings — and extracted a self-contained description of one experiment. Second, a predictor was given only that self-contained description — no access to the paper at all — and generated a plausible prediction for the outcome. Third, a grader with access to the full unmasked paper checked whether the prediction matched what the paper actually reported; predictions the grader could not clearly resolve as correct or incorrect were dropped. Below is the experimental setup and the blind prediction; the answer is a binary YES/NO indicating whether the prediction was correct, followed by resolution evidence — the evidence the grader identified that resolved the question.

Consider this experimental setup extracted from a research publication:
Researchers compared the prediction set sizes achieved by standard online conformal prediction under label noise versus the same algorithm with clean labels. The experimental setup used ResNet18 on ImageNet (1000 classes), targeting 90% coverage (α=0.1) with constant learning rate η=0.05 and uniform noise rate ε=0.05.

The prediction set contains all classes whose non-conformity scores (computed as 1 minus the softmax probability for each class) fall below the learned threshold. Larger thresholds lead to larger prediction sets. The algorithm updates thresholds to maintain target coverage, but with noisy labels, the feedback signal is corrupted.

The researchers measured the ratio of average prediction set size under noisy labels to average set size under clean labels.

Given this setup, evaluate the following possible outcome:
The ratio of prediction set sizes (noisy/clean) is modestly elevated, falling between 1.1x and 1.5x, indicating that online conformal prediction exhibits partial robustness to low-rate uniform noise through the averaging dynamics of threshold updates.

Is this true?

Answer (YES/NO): YES